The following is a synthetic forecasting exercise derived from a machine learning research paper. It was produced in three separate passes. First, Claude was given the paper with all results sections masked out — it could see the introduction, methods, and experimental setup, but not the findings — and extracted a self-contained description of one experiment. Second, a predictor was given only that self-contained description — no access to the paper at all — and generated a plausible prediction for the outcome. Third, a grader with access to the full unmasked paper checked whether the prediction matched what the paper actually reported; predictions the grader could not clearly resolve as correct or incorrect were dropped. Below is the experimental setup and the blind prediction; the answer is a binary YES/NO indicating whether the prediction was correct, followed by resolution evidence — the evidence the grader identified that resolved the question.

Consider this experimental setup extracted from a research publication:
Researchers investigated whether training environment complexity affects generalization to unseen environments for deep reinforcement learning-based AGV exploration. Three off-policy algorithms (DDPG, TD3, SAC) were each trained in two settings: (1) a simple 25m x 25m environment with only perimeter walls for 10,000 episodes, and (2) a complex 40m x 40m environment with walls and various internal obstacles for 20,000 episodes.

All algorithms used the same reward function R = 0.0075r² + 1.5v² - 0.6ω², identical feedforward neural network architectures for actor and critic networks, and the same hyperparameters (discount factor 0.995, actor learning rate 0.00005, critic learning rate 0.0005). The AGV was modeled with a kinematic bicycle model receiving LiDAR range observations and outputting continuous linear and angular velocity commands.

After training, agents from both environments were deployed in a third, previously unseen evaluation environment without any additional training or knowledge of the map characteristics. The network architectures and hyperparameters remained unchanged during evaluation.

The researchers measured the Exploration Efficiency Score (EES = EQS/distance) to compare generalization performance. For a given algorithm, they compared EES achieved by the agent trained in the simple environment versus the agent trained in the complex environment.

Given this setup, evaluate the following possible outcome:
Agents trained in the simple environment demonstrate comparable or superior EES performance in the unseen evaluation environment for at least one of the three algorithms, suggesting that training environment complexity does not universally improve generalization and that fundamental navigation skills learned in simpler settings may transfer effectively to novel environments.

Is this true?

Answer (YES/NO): YES